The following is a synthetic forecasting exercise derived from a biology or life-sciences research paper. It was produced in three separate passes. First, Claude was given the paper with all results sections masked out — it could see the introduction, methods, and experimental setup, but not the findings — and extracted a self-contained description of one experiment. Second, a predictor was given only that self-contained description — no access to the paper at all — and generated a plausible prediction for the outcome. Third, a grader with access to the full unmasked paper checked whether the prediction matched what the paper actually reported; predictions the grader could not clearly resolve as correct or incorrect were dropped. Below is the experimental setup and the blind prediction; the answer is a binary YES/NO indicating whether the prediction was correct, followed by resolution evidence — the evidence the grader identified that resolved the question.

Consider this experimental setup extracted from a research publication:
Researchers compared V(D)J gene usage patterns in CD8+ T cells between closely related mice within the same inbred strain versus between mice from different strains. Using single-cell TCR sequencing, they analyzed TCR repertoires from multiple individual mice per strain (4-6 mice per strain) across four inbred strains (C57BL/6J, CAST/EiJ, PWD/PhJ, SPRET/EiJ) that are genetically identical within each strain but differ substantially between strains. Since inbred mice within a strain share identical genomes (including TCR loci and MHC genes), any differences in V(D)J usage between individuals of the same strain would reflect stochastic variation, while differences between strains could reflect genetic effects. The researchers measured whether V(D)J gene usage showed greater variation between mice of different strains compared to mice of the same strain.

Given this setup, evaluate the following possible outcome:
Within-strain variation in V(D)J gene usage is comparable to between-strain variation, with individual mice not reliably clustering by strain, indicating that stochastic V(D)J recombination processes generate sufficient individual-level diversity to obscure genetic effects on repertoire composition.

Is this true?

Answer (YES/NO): NO